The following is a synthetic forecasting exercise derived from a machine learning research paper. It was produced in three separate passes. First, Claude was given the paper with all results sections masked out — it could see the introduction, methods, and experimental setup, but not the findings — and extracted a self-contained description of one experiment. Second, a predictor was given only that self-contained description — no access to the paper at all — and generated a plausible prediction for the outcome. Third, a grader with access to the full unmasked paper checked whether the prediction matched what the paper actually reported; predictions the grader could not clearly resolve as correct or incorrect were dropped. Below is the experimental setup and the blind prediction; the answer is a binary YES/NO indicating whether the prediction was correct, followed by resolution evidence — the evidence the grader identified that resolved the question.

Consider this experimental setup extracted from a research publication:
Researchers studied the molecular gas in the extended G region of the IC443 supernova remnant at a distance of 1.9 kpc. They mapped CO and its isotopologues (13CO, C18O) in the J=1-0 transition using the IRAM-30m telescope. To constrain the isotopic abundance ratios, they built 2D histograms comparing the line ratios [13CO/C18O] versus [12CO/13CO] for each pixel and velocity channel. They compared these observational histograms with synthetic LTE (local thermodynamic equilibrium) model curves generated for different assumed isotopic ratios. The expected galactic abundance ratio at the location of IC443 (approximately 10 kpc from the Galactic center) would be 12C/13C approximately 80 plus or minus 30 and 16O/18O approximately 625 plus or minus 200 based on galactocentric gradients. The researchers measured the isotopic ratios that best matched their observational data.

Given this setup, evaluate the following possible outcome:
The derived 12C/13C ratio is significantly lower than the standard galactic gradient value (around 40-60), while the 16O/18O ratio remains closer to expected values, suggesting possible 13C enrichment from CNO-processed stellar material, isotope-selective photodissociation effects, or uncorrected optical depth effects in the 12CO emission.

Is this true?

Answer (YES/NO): NO